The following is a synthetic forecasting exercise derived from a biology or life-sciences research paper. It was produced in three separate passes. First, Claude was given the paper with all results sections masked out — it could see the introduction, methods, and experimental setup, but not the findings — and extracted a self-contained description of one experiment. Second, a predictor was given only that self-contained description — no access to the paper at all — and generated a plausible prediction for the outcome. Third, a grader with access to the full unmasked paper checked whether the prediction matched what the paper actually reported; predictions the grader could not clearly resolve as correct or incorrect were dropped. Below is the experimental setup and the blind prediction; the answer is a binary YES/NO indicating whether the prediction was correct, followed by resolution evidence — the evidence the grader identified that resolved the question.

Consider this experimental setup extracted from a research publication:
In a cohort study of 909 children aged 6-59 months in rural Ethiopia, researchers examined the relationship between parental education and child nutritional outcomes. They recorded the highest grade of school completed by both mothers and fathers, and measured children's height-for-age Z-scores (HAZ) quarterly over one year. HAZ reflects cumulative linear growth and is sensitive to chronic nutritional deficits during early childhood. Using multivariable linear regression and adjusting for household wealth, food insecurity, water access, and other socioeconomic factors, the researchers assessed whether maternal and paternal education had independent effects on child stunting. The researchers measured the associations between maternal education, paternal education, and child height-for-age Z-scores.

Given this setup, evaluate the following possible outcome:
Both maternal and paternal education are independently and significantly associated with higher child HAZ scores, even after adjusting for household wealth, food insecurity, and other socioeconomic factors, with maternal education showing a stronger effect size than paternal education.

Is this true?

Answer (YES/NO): NO